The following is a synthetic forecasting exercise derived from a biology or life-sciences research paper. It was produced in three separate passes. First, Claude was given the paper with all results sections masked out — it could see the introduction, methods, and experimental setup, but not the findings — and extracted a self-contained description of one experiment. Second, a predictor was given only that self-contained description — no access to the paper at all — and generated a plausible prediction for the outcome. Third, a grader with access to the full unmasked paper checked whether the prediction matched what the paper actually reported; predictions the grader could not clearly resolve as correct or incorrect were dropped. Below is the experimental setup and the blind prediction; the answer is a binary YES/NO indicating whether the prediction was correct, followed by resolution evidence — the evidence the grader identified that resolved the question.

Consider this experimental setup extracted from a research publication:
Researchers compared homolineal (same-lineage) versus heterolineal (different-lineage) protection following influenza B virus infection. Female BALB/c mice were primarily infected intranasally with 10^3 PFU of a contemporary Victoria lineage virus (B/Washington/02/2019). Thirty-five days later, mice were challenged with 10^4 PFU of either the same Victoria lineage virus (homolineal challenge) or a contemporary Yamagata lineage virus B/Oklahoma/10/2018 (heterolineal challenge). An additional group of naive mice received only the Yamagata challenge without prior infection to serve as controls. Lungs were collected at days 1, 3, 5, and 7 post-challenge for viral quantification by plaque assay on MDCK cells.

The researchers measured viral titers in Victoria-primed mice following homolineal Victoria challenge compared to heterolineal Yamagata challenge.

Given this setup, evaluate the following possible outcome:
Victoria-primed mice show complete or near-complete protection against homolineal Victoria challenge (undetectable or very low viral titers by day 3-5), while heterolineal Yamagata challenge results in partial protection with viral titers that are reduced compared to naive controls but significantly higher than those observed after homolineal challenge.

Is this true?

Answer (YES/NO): NO